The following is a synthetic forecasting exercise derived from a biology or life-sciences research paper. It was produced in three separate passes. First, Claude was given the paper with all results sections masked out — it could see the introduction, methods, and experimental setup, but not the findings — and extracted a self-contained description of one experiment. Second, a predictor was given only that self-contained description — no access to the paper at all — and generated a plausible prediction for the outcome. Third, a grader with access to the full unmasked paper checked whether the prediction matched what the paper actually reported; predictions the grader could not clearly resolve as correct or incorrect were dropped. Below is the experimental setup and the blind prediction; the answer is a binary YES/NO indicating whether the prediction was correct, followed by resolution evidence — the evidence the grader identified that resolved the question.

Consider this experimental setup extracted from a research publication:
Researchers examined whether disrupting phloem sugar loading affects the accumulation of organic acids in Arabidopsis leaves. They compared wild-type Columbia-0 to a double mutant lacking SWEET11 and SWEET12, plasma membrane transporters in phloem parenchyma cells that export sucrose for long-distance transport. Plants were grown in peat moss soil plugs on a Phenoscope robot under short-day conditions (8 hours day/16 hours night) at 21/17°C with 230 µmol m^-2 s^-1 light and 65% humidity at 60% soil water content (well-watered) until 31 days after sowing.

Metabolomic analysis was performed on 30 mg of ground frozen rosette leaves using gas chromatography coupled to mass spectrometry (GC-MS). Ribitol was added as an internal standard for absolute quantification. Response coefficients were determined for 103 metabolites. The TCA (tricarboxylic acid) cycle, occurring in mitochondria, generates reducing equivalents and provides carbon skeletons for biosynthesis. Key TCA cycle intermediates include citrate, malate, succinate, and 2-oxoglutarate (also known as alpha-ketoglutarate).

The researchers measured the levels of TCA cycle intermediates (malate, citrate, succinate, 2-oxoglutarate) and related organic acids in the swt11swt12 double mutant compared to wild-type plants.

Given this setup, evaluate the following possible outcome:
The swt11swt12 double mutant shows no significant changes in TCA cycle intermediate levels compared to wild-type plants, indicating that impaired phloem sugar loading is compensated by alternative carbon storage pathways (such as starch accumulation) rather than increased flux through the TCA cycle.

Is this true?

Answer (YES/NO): NO